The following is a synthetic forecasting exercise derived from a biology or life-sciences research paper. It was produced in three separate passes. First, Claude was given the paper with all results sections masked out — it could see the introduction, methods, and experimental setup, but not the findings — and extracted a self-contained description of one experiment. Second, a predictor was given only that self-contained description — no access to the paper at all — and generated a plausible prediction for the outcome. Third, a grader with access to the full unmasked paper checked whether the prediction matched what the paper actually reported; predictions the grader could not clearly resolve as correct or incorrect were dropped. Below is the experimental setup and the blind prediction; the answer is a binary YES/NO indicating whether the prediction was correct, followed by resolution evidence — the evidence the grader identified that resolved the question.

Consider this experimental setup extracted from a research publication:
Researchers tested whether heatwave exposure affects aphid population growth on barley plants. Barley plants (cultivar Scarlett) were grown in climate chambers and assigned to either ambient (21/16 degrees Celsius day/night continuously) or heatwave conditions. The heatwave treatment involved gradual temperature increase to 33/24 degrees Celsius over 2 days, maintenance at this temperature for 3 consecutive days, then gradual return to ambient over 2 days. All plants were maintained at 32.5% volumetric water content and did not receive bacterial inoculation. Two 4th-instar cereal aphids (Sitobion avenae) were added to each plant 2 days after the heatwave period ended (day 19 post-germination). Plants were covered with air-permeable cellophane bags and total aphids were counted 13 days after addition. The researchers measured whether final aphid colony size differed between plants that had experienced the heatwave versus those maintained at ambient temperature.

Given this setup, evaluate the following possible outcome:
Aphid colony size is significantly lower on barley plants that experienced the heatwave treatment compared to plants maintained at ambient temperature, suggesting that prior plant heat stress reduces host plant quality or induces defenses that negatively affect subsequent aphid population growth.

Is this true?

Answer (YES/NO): NO